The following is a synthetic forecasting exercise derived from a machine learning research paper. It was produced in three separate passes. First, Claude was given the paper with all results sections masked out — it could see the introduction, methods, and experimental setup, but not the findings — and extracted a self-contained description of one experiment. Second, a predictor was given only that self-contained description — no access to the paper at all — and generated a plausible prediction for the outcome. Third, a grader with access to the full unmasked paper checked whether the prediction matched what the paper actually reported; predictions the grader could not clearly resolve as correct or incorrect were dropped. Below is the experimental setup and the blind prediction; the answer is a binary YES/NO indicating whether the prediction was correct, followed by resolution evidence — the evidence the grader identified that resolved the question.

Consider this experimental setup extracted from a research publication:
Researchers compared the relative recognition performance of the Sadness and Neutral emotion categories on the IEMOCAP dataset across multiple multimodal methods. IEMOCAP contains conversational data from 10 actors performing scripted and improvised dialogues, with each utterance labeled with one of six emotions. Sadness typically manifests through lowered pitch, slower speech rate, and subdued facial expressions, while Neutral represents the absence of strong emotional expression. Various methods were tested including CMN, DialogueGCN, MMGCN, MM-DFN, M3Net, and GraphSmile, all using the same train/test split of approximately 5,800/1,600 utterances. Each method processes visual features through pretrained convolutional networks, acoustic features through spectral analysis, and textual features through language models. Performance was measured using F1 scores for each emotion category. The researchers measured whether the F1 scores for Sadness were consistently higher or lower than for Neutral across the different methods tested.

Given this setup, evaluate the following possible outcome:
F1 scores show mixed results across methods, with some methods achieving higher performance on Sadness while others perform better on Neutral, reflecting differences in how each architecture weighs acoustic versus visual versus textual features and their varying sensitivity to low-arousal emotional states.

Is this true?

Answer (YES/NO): NO